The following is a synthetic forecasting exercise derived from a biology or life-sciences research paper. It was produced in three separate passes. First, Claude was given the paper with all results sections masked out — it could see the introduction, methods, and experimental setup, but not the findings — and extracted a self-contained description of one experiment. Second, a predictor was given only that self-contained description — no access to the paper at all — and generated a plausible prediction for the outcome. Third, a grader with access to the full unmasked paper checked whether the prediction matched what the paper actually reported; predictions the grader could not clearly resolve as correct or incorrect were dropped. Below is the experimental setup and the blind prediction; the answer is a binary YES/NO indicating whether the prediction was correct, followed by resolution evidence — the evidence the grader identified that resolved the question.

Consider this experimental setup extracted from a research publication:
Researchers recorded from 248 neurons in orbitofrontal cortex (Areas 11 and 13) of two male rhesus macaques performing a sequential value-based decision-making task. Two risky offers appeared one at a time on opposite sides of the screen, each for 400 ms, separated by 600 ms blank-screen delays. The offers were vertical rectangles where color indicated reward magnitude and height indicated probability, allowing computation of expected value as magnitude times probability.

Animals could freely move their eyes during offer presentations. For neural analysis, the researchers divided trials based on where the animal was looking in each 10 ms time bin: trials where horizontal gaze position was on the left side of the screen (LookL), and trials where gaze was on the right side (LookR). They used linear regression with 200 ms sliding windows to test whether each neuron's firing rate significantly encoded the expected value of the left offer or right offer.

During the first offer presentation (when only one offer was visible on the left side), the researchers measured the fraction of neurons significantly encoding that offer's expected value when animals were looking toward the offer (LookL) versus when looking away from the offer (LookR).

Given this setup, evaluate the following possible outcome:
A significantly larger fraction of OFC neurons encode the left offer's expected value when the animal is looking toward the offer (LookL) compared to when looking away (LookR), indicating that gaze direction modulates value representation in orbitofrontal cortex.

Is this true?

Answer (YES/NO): YES